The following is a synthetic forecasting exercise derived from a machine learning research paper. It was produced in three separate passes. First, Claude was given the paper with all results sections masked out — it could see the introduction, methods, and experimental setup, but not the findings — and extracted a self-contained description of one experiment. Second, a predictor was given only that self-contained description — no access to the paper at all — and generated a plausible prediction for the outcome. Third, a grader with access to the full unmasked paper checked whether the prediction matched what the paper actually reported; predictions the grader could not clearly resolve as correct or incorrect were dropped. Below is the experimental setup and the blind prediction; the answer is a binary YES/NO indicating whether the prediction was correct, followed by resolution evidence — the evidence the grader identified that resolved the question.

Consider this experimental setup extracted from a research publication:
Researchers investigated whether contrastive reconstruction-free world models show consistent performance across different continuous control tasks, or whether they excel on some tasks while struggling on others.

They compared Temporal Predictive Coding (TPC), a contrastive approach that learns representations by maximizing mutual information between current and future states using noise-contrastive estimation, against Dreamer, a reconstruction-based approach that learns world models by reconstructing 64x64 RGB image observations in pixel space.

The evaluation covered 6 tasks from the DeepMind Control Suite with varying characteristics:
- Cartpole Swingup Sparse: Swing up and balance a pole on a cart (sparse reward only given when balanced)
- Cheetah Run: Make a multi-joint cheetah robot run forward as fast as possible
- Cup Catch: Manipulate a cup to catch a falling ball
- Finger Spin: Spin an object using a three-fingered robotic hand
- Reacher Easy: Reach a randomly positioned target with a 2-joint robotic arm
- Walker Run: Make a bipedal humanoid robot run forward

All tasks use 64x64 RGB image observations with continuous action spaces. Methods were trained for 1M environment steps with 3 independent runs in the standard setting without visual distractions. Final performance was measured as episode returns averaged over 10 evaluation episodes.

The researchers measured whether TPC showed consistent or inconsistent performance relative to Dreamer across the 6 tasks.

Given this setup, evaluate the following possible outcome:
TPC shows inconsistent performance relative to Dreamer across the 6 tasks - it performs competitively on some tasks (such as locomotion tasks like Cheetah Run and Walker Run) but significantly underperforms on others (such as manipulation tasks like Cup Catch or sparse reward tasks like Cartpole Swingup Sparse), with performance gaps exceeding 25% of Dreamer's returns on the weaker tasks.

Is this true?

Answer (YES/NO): NO